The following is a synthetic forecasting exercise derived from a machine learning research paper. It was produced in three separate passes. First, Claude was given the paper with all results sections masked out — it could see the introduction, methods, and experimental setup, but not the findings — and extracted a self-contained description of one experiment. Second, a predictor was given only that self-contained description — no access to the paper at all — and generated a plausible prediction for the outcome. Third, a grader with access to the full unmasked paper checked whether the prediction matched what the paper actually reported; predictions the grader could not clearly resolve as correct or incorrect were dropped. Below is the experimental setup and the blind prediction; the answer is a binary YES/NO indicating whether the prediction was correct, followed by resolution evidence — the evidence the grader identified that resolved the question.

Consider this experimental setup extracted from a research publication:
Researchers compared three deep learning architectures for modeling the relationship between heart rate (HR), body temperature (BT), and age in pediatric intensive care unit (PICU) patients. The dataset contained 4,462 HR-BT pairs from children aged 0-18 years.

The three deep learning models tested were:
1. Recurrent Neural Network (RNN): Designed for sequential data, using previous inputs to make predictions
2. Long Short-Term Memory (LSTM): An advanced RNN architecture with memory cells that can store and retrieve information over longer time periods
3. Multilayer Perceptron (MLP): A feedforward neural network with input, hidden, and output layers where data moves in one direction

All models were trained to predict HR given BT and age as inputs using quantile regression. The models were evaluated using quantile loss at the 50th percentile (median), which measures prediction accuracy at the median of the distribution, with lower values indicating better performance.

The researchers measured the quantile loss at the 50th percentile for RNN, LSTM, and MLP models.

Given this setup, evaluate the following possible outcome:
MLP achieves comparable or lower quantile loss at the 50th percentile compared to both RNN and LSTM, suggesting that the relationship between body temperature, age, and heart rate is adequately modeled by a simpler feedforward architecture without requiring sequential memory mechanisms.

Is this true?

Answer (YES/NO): NO